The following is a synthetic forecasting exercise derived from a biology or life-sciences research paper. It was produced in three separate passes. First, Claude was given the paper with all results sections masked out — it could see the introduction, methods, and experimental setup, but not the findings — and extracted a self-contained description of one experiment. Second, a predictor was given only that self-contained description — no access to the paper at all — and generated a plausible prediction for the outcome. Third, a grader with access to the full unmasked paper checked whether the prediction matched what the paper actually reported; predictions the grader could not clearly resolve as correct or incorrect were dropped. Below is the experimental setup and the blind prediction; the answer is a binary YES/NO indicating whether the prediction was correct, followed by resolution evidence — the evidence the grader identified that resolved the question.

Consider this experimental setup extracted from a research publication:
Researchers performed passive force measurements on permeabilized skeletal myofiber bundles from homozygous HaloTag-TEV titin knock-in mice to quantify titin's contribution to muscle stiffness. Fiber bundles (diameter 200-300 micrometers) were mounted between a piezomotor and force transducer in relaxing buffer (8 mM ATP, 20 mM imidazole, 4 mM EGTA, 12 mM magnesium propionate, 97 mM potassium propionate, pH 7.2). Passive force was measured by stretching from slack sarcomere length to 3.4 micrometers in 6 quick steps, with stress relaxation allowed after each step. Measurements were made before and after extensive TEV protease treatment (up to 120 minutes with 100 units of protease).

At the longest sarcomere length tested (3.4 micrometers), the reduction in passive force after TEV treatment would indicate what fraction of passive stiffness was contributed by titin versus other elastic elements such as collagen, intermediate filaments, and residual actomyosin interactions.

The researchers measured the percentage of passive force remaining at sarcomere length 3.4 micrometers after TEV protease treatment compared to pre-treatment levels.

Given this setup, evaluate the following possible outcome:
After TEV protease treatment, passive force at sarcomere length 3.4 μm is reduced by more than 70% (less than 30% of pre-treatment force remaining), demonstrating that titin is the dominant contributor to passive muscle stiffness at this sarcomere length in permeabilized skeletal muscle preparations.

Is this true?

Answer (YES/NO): NO